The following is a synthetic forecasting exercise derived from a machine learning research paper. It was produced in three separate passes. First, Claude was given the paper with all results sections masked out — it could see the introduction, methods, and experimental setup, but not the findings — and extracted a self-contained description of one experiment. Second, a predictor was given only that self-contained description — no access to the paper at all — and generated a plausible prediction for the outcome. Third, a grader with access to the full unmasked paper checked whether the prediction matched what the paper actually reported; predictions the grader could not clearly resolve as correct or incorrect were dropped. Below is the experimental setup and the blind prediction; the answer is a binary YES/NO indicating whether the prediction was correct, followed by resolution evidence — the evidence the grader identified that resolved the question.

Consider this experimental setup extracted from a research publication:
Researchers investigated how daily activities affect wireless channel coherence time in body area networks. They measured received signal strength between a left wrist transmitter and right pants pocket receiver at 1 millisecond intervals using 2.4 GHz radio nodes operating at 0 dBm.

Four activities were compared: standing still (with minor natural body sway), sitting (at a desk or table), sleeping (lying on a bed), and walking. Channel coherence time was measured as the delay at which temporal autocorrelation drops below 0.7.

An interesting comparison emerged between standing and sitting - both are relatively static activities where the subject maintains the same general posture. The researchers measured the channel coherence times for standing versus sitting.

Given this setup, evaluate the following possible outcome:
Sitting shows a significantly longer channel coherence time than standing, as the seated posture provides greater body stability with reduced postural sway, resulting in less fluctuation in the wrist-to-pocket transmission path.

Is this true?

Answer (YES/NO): NO